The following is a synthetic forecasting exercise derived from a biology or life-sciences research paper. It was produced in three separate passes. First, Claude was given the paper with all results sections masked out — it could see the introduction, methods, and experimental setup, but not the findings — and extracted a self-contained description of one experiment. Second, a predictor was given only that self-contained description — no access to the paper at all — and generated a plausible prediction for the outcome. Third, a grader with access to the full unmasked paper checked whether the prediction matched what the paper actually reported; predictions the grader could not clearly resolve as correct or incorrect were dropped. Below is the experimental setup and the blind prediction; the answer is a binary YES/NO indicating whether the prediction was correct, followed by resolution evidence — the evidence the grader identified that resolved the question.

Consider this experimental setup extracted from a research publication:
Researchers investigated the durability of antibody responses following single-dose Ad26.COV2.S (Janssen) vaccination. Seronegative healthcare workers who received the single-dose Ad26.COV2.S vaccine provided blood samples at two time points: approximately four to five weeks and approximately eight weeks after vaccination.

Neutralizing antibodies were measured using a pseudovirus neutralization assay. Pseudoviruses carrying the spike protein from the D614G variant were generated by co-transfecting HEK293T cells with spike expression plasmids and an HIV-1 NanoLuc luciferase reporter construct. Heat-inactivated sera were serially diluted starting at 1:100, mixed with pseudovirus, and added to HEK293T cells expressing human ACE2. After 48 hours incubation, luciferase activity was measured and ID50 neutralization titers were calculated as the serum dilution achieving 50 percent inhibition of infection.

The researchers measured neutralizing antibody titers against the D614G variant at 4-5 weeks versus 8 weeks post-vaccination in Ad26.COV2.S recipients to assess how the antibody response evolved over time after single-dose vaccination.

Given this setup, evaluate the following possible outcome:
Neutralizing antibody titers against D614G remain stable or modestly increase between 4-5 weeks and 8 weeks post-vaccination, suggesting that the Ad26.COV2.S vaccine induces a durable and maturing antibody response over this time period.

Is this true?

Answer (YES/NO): YES